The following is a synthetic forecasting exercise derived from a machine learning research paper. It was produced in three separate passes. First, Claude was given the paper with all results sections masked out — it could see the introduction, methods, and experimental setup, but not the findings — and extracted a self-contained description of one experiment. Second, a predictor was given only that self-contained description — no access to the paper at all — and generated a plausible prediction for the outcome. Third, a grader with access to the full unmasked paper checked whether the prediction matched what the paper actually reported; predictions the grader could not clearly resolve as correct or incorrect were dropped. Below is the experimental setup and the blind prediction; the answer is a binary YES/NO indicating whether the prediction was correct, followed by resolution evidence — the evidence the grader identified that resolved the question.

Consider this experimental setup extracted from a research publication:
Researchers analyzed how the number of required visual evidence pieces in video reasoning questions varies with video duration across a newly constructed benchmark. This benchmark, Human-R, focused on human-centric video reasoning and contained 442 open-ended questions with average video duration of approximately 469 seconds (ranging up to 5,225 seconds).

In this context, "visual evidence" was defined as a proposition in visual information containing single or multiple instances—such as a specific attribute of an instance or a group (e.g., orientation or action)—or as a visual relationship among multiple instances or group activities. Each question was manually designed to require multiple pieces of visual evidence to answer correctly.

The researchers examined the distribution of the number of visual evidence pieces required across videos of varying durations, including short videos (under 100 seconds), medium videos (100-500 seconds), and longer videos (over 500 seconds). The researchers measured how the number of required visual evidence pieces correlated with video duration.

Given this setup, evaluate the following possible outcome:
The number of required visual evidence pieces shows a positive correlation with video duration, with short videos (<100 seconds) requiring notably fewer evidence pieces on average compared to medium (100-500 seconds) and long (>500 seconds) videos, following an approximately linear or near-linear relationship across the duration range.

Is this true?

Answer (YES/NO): NO